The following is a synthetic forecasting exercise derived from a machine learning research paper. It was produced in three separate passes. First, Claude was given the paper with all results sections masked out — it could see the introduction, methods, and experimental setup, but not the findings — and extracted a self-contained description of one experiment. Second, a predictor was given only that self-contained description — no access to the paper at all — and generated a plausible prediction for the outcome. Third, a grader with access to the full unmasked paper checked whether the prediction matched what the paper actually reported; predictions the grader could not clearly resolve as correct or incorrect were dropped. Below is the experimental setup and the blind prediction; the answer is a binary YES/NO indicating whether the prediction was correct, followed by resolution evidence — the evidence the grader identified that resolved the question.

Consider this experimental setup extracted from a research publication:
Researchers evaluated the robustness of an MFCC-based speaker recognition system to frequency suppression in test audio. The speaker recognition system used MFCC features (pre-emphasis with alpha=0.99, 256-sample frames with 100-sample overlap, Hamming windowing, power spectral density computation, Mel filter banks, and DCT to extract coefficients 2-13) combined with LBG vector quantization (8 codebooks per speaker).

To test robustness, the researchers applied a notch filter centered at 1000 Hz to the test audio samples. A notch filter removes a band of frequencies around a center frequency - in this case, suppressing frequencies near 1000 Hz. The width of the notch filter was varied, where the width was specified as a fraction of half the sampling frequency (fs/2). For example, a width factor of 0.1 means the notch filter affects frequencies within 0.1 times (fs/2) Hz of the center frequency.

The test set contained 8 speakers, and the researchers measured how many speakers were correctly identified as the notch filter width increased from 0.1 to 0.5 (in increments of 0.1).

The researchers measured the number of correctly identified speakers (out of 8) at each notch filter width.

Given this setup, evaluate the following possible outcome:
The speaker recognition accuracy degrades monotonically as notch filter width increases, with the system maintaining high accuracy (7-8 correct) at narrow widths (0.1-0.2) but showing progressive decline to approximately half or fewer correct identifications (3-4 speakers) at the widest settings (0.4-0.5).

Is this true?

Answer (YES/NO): YES